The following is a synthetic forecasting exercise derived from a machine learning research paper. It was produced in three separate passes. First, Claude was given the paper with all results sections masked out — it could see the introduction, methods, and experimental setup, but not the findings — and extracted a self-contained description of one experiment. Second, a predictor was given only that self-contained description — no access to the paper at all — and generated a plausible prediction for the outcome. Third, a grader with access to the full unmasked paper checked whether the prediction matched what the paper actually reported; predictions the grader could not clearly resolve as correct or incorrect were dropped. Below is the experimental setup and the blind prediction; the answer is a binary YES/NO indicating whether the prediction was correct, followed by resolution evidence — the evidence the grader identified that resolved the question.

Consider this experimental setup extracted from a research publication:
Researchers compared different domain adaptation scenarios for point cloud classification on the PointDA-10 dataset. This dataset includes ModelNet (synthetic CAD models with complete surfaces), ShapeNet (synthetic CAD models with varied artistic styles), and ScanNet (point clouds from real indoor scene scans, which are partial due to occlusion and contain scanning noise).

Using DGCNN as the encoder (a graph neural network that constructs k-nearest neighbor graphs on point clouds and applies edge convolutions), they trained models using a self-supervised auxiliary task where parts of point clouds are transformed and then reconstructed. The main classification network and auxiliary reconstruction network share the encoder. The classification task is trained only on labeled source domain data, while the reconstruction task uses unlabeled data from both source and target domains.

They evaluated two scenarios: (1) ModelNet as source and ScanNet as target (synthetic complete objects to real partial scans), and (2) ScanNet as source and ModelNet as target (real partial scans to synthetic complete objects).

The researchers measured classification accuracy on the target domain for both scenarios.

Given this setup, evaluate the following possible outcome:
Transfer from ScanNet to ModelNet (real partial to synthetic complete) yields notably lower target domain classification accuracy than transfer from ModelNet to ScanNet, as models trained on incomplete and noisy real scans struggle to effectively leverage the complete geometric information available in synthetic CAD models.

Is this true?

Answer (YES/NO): NO